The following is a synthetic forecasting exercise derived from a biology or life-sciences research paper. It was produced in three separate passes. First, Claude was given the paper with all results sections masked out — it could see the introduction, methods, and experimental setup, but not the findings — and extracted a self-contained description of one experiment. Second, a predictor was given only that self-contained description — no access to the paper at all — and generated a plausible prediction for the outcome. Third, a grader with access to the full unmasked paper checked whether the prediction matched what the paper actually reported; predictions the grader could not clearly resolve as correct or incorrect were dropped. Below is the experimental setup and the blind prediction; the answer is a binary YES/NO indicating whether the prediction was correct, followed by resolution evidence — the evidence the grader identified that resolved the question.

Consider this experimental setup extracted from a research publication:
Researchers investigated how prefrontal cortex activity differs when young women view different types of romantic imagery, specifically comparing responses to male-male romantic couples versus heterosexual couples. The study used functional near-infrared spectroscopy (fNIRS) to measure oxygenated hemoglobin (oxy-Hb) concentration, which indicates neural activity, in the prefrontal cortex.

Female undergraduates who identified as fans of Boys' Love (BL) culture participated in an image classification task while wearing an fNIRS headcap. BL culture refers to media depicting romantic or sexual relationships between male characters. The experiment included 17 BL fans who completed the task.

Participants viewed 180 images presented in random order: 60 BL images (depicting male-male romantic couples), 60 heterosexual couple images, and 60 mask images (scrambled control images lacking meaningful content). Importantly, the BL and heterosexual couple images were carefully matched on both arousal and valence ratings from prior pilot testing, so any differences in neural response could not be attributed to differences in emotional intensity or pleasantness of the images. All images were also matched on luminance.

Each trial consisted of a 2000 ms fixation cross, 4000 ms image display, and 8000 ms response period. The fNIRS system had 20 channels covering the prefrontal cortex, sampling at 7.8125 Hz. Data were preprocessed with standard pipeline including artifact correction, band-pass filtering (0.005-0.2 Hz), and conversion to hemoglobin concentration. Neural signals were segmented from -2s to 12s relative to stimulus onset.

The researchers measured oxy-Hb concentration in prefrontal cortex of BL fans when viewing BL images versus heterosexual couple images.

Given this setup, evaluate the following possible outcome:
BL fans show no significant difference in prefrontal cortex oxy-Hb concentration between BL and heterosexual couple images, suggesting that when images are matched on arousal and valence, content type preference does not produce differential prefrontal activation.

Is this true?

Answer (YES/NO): YES